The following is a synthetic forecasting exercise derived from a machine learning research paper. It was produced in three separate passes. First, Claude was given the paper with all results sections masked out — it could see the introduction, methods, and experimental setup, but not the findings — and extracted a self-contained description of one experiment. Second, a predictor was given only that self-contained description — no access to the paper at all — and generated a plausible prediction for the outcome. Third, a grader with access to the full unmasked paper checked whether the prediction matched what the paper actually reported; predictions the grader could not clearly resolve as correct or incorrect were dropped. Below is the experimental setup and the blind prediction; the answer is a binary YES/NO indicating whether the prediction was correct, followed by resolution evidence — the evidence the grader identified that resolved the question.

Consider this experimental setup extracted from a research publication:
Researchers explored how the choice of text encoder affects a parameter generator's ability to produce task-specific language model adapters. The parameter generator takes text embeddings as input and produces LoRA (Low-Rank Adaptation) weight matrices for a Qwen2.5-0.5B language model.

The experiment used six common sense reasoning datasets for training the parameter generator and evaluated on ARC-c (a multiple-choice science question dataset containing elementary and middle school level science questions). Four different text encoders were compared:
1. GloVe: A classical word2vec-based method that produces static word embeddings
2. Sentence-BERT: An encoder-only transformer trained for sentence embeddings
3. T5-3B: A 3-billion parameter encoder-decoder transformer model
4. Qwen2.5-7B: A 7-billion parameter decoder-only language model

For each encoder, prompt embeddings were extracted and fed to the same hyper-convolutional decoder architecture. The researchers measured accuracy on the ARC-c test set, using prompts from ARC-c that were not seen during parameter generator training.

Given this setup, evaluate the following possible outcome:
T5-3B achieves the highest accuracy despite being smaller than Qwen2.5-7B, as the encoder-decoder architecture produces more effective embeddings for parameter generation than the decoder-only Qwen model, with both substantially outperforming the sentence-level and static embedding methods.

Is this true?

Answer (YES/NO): NO